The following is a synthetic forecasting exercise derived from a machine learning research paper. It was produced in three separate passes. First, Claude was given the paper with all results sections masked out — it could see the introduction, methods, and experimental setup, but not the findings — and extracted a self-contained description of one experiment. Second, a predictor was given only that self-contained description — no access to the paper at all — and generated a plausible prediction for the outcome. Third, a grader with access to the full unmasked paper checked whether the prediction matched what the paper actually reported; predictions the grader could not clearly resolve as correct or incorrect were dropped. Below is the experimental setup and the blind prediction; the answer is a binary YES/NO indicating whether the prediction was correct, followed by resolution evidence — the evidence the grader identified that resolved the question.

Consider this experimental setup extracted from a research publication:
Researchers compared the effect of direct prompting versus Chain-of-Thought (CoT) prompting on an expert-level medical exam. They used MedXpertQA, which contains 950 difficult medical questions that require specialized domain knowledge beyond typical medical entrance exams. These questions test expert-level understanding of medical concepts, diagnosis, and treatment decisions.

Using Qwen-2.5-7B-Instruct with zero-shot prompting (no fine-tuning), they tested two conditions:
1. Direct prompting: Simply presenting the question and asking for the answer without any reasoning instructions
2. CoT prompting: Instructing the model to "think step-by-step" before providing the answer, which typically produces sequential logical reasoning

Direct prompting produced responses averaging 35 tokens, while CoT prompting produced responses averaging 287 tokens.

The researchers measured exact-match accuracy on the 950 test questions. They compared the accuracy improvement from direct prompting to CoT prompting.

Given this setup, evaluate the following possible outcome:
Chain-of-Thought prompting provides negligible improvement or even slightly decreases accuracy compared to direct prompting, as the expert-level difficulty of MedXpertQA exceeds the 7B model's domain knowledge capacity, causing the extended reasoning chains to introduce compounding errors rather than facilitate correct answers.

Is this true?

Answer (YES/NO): NO